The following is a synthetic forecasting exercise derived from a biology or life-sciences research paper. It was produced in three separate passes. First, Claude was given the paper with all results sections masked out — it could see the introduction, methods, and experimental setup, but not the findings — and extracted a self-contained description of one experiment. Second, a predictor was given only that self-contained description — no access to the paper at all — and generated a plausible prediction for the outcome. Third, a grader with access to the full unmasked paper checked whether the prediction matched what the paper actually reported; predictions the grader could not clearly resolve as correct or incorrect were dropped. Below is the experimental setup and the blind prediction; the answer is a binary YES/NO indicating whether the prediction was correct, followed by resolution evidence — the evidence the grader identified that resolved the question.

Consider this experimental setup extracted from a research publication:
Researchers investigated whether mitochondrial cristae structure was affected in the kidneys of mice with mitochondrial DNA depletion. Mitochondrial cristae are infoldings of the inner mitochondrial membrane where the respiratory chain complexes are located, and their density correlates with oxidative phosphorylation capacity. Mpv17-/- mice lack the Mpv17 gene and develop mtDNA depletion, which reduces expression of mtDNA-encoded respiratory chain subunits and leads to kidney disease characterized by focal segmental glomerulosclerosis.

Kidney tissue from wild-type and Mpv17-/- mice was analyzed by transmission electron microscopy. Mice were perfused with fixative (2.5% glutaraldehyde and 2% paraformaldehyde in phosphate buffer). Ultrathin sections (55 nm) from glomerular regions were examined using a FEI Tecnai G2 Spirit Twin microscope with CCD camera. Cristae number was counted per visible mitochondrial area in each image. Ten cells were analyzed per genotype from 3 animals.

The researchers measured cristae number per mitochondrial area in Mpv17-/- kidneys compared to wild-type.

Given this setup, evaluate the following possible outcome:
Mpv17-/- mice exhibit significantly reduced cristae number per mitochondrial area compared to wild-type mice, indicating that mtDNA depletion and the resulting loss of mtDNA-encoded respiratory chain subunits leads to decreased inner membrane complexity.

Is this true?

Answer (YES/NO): YES